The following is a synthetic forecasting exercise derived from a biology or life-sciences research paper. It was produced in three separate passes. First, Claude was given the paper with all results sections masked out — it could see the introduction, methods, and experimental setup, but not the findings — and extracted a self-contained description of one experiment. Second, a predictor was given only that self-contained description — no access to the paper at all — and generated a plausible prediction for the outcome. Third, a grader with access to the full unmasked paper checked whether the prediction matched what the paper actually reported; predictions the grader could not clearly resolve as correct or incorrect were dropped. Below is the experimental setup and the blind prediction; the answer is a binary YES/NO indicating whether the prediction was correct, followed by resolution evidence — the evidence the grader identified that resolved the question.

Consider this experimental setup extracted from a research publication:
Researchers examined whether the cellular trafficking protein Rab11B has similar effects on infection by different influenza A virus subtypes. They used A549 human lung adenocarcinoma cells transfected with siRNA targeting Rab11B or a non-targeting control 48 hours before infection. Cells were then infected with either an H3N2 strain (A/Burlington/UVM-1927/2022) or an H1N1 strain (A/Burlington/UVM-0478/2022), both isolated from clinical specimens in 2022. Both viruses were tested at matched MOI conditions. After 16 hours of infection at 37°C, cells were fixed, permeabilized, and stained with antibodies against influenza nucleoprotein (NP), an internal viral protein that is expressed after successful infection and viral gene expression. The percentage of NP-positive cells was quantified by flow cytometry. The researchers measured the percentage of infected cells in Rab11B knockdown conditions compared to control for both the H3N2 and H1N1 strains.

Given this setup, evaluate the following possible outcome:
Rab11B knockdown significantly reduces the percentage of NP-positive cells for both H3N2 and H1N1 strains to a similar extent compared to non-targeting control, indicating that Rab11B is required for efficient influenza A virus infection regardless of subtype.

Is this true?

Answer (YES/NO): NO